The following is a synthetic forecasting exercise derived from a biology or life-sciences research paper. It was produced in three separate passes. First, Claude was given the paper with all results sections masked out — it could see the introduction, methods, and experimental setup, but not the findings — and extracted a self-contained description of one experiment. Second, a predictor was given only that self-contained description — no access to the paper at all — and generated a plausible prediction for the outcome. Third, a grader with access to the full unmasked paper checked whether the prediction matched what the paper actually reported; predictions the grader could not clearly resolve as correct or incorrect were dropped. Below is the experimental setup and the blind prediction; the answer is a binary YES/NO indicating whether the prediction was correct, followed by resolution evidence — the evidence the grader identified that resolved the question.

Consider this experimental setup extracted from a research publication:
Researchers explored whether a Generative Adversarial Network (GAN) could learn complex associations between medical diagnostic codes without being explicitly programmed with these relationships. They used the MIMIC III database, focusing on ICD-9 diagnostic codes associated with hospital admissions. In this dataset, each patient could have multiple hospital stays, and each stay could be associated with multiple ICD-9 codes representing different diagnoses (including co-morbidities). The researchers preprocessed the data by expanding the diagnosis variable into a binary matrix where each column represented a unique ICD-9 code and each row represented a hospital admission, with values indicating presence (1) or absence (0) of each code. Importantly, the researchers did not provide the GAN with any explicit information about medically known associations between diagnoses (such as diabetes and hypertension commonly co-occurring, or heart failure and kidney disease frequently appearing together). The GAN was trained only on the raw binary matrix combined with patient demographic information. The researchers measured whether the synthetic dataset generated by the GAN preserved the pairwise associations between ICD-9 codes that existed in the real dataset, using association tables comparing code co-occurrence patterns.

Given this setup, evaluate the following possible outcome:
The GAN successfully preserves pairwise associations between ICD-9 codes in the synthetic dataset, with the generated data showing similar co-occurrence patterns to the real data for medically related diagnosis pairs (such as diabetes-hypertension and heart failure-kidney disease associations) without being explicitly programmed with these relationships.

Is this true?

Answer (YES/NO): YES